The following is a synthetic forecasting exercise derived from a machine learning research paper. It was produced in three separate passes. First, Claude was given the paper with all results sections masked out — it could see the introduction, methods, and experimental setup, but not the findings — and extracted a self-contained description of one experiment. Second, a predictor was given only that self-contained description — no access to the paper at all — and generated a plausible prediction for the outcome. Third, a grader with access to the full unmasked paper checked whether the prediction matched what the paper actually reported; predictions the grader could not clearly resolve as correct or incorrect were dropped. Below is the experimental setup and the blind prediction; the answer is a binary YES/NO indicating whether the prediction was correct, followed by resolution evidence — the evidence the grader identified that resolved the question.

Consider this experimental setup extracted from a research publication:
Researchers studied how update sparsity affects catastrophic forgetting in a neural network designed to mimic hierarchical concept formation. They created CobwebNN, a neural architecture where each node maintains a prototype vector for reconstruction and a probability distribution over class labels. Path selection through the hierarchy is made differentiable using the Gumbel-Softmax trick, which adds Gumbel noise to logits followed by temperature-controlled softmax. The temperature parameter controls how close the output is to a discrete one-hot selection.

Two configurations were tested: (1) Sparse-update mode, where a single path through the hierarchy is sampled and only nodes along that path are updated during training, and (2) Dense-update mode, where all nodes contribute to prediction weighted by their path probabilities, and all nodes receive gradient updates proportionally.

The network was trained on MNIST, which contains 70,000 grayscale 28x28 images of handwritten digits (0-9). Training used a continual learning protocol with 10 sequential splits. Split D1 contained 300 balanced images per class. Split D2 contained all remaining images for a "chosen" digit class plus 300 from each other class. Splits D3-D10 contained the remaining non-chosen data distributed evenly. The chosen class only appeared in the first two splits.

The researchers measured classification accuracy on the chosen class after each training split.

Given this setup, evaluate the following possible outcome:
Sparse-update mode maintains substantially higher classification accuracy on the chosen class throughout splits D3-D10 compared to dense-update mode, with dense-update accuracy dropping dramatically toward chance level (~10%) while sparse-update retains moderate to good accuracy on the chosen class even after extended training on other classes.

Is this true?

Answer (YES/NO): NO